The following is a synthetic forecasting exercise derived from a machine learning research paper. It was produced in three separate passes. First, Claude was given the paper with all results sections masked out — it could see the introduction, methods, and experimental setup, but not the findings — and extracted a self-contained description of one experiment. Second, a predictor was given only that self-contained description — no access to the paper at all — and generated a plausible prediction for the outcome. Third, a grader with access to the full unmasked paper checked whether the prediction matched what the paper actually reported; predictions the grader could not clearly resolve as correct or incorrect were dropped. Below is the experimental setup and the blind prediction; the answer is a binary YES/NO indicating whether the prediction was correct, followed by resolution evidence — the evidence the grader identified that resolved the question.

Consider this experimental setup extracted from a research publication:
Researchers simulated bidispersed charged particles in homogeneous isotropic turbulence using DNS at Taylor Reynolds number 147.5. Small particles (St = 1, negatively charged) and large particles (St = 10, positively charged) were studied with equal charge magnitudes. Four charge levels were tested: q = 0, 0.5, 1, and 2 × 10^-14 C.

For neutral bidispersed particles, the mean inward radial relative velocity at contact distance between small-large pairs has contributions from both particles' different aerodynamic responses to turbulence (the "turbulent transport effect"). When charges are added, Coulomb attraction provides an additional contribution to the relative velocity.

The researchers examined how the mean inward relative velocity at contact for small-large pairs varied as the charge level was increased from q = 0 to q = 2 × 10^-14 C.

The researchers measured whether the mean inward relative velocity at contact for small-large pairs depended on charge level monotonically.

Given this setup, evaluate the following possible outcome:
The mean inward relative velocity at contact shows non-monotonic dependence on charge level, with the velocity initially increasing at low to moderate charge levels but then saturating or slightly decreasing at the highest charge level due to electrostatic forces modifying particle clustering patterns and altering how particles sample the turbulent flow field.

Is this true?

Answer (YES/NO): NO